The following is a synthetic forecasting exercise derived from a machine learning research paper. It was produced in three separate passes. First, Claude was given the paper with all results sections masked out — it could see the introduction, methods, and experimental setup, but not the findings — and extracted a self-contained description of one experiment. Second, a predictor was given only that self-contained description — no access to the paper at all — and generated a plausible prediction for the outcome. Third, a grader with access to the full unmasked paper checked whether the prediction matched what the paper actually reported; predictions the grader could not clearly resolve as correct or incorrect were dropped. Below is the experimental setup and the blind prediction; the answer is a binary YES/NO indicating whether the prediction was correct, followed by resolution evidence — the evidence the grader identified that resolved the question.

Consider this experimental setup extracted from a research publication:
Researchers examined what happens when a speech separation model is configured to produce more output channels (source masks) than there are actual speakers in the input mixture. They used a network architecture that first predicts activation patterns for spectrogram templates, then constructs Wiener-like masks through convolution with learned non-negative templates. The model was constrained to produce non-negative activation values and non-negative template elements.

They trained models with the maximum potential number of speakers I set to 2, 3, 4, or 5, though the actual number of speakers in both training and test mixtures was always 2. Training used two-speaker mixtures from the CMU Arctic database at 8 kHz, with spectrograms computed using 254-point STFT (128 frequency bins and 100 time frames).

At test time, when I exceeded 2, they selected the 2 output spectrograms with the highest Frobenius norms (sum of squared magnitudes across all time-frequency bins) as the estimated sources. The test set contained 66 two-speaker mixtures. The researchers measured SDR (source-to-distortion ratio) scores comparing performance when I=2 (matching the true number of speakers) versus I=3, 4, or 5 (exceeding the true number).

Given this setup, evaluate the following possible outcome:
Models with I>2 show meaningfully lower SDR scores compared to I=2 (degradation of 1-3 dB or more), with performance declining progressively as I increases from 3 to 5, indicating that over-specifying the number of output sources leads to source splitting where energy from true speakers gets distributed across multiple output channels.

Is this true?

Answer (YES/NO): NO